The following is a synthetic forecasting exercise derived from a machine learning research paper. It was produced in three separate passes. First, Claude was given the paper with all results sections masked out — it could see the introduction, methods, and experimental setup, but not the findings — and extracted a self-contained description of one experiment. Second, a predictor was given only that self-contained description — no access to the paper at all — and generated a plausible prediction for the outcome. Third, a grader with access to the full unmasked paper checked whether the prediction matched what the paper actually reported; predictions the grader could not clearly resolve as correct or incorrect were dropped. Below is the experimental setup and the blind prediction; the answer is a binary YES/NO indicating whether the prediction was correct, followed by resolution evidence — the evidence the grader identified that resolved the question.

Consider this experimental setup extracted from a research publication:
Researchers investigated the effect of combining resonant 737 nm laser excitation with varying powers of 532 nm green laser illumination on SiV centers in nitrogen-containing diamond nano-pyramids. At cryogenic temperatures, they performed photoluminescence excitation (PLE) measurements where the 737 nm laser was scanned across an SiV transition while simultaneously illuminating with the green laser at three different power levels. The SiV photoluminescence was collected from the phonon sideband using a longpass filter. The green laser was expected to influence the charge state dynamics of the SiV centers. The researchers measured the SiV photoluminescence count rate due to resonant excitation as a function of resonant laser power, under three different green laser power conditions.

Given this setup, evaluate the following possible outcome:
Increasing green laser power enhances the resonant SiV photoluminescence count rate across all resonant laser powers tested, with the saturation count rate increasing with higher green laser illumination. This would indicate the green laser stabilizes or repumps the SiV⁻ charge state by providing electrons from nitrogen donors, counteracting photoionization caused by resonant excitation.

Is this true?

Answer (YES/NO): YES